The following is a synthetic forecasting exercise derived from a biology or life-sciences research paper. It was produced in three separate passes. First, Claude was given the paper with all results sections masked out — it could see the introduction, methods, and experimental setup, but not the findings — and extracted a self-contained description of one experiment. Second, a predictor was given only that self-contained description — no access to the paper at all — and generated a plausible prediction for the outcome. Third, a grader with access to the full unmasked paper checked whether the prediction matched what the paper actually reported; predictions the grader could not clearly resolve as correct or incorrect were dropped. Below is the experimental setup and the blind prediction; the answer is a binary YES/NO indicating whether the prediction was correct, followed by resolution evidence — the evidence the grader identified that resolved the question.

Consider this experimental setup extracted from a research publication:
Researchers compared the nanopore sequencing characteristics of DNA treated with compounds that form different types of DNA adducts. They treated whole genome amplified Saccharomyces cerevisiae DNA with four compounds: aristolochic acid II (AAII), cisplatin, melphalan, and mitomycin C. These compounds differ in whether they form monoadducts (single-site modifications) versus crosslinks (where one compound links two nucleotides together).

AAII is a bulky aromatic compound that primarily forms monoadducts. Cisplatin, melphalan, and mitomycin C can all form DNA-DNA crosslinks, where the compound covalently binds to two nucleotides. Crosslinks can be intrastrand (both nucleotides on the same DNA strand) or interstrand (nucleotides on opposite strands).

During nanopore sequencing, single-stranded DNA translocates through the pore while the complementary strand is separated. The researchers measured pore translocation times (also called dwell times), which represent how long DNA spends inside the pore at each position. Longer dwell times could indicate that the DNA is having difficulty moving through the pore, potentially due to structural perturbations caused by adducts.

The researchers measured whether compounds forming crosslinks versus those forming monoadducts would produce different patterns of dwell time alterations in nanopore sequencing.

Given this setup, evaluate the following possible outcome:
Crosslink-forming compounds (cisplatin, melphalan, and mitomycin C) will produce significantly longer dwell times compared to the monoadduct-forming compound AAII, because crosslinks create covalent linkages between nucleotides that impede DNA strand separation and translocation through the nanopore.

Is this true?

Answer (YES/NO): NO